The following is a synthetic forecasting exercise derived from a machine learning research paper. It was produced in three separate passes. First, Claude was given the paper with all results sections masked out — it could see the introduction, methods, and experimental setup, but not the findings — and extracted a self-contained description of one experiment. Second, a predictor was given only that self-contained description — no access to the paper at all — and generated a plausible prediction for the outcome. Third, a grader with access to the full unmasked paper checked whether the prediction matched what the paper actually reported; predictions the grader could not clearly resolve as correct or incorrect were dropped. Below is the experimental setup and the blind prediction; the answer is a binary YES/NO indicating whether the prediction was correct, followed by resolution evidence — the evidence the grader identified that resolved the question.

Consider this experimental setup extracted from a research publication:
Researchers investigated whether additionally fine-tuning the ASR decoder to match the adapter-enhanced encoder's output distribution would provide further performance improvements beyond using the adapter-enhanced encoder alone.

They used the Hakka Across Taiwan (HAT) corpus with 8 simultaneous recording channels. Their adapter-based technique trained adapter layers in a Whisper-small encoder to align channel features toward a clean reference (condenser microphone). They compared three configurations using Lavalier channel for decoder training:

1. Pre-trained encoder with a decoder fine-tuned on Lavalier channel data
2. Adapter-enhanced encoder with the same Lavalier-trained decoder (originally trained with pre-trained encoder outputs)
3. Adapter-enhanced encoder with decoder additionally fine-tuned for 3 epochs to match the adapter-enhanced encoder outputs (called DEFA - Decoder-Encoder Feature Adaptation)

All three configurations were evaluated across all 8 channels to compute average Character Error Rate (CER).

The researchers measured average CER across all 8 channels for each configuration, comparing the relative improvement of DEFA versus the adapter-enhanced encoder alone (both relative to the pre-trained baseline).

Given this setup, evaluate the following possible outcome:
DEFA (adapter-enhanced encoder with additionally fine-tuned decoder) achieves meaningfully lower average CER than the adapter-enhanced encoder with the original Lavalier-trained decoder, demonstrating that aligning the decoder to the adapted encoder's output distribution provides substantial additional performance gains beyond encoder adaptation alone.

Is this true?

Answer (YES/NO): YES